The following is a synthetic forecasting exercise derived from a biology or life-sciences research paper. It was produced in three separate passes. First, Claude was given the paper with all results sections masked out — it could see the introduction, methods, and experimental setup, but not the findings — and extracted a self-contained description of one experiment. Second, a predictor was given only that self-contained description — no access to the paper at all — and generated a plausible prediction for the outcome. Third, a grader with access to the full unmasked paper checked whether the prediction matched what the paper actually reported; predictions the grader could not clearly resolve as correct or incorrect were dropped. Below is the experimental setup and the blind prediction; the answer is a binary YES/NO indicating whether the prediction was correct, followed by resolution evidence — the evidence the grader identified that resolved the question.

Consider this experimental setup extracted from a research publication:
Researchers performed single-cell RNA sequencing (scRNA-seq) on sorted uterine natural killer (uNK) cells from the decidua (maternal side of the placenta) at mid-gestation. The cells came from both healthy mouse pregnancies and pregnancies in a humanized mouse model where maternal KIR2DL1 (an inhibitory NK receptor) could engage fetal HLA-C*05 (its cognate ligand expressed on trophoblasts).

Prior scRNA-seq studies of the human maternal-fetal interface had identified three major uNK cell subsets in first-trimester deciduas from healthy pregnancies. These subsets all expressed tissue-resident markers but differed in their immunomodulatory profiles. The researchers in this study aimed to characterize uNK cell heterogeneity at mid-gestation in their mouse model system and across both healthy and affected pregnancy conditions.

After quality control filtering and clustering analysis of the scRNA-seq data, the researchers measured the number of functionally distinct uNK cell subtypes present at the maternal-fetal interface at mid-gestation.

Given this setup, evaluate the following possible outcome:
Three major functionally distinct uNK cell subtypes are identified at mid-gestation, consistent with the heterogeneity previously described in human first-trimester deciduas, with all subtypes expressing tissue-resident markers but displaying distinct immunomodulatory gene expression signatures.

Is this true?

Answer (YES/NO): NO